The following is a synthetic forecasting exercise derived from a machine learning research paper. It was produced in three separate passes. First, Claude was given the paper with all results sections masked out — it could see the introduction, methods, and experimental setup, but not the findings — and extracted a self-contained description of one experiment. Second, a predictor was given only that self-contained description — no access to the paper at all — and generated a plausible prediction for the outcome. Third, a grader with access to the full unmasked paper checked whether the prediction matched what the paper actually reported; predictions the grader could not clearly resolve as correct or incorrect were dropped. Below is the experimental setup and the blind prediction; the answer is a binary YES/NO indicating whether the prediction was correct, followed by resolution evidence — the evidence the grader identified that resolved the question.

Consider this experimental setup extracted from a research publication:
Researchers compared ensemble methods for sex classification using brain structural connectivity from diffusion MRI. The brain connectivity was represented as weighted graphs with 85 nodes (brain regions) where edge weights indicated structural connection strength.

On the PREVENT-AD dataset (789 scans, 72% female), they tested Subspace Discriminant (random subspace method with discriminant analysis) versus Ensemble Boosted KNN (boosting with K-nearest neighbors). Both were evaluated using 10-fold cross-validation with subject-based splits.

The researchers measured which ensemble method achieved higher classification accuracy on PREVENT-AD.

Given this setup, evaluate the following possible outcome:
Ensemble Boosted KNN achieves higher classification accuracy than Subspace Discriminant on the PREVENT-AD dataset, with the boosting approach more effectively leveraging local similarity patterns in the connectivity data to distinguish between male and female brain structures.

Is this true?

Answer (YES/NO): NO